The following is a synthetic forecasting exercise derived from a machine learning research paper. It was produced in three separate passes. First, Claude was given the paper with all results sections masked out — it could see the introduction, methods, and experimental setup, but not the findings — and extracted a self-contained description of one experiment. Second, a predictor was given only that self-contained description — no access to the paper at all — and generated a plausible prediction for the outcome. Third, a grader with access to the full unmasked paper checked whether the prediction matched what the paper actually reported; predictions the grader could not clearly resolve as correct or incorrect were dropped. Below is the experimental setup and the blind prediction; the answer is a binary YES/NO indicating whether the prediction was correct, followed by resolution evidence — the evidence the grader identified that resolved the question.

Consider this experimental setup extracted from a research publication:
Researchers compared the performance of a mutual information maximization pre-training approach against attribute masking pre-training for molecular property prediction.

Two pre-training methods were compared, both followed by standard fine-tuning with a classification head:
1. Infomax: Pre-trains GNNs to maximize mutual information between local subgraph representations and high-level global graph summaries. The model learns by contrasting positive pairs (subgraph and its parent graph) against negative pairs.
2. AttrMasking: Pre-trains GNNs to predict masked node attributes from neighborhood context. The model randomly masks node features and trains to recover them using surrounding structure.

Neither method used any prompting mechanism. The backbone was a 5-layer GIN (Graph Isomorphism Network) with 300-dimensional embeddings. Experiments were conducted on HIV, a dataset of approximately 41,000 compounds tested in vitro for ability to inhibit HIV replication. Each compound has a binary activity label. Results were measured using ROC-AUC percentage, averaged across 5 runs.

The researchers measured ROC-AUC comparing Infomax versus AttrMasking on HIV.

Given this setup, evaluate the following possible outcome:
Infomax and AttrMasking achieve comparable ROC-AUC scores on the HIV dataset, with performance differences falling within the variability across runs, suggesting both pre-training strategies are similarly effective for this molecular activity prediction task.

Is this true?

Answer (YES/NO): YES